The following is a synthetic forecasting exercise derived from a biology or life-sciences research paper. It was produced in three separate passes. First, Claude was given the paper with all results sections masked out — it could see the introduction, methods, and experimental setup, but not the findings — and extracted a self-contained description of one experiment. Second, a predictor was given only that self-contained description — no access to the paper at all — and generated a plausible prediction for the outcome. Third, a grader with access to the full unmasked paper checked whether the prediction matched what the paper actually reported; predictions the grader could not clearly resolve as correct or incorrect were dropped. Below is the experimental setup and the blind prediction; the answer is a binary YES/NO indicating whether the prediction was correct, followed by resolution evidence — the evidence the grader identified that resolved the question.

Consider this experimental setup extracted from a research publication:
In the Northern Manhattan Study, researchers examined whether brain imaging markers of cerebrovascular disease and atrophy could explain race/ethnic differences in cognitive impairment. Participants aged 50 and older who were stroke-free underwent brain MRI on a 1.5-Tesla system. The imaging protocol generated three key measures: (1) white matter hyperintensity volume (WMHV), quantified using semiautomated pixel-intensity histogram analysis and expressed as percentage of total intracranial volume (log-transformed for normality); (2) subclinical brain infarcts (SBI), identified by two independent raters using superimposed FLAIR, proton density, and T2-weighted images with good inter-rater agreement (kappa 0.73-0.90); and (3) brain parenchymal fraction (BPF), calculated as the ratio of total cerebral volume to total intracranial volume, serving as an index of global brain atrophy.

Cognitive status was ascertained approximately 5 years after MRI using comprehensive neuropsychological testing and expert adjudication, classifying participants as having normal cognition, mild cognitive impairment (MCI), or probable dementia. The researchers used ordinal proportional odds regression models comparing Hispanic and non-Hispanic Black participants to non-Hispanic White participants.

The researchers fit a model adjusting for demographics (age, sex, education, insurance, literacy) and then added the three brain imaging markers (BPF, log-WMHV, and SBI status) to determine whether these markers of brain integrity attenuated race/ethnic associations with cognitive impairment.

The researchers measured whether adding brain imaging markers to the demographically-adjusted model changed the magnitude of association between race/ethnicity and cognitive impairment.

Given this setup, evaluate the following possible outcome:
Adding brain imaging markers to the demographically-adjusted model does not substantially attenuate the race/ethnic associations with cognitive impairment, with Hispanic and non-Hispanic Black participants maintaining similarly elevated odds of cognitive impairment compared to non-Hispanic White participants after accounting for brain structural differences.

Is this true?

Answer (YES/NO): NO